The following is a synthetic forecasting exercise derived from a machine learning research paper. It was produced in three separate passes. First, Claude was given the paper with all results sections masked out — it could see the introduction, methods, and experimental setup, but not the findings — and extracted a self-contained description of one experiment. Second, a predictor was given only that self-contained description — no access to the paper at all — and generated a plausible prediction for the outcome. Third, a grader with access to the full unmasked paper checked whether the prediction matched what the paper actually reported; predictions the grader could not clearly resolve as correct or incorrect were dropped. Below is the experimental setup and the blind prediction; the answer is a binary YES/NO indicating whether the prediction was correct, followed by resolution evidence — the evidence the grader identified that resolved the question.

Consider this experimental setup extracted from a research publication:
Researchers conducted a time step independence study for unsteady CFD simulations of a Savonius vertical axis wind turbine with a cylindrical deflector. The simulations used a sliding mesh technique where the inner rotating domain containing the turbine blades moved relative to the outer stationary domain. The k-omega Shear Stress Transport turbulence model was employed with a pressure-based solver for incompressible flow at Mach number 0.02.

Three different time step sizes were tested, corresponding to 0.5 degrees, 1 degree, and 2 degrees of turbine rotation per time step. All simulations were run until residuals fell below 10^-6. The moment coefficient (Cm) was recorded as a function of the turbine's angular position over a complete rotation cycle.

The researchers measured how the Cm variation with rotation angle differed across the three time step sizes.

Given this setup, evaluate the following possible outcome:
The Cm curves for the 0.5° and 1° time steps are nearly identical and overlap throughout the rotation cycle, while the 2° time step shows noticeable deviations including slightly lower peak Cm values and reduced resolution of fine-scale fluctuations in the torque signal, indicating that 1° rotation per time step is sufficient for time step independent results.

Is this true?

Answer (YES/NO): NO